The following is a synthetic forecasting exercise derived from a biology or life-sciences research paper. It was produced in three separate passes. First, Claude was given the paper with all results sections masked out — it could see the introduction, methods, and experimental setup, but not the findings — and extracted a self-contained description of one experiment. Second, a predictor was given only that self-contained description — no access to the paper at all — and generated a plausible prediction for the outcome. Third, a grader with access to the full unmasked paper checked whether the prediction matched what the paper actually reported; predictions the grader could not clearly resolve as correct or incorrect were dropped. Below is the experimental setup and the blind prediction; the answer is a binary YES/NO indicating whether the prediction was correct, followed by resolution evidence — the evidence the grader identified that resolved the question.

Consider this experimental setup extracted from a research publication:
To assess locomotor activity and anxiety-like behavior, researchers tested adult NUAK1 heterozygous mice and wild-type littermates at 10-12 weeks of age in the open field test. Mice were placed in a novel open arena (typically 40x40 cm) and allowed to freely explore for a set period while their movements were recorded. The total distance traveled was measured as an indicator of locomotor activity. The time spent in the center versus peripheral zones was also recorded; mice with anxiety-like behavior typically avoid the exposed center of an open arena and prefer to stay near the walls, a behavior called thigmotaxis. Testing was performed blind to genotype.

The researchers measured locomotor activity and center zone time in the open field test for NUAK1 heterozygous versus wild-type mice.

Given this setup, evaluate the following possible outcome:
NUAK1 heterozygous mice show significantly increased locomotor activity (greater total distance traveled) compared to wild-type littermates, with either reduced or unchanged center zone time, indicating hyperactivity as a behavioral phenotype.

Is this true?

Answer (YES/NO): NO